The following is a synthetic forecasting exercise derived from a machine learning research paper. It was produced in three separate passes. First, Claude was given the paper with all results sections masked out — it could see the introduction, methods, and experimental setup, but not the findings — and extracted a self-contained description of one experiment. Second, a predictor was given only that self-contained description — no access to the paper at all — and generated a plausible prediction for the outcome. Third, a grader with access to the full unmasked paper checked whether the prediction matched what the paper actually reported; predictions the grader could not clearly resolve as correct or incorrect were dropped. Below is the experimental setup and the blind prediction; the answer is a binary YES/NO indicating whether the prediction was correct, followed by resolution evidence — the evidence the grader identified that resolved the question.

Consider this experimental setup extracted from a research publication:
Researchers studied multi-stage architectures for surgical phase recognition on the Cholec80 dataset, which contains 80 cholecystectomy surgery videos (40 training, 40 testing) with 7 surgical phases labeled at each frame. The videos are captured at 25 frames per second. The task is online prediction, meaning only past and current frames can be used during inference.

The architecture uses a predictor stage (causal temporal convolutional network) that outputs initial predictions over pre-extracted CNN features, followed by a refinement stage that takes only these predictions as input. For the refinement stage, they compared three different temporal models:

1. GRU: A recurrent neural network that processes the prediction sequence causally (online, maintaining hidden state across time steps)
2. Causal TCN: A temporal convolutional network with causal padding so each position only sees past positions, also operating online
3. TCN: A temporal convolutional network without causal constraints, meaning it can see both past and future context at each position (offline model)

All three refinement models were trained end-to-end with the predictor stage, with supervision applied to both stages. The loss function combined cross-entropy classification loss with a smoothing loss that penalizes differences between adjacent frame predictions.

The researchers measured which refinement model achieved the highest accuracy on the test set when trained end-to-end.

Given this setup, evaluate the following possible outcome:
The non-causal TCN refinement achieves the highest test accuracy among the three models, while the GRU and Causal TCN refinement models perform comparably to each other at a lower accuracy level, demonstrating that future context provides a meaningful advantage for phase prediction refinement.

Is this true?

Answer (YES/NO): YES